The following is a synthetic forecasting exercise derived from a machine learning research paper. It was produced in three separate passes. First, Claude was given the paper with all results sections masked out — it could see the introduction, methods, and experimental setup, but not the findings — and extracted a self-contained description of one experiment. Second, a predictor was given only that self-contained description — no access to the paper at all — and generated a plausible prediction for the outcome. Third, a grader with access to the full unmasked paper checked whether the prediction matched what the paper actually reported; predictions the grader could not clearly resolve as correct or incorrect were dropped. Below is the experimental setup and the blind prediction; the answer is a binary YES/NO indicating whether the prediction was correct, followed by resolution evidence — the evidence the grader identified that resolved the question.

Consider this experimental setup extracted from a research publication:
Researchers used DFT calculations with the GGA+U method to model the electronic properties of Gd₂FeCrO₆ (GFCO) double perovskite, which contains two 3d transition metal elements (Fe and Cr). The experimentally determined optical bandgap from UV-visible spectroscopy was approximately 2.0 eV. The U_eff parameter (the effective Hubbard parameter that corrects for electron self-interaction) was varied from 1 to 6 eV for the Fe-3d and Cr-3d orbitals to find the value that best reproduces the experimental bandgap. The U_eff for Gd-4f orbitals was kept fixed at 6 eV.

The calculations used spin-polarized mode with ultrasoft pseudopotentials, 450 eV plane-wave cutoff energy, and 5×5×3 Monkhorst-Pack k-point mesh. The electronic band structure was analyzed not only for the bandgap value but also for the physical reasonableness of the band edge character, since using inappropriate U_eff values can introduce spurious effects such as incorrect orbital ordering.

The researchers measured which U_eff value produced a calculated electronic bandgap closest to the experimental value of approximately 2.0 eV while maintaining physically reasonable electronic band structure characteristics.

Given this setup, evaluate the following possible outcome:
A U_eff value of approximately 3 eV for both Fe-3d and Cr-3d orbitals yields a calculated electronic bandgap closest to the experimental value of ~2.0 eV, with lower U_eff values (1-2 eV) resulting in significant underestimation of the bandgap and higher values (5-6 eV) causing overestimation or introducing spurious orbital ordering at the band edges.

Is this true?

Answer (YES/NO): YES